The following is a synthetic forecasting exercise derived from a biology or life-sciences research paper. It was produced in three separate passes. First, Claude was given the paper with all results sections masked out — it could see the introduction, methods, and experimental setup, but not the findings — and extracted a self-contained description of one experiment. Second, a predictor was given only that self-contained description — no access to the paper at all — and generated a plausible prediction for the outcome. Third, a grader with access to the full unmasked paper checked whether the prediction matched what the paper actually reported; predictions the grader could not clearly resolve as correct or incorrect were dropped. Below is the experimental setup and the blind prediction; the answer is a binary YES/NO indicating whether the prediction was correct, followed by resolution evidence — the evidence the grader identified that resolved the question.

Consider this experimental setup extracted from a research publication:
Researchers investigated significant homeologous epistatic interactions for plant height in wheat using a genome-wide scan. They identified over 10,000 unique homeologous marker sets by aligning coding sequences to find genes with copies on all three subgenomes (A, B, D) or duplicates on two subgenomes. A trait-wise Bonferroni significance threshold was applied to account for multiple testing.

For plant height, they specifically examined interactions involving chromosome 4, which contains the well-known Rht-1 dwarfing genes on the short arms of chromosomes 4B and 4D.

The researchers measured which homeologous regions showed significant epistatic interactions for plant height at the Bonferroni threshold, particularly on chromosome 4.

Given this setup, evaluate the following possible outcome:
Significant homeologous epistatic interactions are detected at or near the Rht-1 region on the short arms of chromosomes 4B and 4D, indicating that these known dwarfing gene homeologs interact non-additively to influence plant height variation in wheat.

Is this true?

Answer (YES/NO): NO